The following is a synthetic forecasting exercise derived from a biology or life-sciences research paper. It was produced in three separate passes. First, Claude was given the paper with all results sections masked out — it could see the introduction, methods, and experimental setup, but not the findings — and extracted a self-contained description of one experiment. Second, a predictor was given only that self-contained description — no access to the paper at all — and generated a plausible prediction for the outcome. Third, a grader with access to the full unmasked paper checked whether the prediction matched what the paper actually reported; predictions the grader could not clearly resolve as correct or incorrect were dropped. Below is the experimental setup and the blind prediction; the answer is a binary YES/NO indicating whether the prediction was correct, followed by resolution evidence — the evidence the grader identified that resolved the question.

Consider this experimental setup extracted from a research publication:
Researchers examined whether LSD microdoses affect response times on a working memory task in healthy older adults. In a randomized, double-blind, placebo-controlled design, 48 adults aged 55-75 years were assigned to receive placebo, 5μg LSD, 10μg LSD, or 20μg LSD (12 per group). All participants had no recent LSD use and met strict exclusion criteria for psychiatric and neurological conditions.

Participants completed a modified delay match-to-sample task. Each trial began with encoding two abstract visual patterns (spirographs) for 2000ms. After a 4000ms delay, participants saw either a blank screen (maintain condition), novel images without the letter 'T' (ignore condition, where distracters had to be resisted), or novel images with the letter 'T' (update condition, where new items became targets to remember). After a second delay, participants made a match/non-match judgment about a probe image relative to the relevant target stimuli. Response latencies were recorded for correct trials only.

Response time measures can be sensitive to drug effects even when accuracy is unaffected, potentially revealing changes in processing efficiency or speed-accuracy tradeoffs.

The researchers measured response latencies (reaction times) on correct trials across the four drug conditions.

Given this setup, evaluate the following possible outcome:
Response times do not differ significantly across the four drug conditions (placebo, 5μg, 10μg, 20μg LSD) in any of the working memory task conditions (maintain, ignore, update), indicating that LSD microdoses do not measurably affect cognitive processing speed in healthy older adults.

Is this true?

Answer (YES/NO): YES